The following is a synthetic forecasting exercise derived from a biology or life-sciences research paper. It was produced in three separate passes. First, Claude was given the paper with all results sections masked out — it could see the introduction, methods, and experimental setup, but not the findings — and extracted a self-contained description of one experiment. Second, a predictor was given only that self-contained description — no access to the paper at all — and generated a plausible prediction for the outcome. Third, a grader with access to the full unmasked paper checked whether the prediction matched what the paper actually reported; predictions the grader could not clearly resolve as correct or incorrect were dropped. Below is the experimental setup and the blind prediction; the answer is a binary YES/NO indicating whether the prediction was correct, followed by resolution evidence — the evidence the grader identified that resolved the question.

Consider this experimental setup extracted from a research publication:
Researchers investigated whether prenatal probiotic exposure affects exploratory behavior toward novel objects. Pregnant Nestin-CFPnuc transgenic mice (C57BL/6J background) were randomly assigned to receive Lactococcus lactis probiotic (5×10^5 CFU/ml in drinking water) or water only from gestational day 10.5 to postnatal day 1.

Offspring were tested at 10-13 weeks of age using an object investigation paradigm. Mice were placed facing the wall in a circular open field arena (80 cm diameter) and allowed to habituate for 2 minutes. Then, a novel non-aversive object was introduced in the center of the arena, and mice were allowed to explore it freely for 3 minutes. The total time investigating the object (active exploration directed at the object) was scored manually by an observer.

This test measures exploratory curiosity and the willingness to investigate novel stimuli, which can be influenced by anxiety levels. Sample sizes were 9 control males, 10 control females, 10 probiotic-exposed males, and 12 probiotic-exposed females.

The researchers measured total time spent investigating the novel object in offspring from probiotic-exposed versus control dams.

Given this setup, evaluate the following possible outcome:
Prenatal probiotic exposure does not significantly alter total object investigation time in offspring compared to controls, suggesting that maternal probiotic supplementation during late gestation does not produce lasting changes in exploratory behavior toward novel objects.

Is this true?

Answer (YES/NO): YES